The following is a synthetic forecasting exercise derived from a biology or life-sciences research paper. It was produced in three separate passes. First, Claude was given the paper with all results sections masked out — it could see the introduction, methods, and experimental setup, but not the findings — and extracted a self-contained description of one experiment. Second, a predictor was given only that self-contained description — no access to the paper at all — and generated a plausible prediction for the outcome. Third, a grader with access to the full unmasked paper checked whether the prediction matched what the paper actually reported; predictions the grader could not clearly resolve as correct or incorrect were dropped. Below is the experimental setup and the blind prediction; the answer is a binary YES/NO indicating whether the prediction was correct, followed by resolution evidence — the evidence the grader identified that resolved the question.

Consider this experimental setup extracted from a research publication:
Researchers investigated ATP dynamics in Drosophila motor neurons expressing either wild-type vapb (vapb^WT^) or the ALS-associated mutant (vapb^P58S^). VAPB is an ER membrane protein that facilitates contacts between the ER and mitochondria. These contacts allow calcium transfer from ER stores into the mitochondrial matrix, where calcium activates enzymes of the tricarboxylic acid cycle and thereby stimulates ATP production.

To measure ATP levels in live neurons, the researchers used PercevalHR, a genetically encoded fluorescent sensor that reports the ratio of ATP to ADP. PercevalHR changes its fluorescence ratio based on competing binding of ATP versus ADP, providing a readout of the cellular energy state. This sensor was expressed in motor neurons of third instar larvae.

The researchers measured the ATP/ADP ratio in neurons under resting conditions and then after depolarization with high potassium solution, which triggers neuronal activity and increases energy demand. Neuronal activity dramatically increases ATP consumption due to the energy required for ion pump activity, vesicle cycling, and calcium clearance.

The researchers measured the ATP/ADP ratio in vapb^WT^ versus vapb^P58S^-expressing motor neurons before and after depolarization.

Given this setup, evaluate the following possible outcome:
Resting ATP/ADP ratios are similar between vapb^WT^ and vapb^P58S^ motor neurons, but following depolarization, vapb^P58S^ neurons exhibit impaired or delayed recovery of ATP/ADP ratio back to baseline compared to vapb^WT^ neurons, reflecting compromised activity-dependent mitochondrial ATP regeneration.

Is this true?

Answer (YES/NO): NO